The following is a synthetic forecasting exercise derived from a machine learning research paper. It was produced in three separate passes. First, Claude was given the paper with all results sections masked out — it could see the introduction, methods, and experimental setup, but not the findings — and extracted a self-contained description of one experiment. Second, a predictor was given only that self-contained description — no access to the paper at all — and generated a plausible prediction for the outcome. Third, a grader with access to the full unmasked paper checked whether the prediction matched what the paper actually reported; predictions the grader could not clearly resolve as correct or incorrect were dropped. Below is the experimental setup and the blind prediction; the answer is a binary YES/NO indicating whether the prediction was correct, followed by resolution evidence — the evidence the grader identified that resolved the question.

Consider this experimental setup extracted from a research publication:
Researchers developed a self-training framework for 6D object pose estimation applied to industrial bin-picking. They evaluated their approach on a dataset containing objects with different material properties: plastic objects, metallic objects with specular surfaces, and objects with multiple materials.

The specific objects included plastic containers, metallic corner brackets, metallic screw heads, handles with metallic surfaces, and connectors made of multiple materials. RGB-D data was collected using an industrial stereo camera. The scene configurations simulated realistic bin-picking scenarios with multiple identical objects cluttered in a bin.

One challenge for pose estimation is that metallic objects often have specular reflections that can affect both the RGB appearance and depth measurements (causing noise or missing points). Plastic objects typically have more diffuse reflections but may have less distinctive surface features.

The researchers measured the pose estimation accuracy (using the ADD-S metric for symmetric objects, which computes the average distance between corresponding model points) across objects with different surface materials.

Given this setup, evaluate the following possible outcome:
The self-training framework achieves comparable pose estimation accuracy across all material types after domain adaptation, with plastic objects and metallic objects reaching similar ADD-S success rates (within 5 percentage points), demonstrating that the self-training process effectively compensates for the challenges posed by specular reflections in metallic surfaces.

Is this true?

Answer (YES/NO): NO